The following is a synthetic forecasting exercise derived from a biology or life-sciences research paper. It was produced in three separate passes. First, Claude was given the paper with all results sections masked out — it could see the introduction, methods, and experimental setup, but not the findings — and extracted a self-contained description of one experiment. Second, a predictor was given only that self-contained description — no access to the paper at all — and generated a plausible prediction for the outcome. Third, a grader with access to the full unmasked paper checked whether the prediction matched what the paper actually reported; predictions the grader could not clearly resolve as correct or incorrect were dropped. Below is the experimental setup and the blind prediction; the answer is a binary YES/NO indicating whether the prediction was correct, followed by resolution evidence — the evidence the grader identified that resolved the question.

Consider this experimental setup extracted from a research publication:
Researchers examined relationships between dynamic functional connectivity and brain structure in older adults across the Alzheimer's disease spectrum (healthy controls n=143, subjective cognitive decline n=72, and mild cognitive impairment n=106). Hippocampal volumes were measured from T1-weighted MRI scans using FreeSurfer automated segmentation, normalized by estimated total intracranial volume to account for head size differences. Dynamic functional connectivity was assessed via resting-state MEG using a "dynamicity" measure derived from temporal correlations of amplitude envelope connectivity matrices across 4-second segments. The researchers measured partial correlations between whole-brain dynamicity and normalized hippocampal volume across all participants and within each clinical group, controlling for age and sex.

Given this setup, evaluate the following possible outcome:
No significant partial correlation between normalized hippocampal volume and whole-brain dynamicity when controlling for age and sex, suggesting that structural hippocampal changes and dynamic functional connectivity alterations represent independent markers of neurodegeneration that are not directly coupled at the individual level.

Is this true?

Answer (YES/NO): NO